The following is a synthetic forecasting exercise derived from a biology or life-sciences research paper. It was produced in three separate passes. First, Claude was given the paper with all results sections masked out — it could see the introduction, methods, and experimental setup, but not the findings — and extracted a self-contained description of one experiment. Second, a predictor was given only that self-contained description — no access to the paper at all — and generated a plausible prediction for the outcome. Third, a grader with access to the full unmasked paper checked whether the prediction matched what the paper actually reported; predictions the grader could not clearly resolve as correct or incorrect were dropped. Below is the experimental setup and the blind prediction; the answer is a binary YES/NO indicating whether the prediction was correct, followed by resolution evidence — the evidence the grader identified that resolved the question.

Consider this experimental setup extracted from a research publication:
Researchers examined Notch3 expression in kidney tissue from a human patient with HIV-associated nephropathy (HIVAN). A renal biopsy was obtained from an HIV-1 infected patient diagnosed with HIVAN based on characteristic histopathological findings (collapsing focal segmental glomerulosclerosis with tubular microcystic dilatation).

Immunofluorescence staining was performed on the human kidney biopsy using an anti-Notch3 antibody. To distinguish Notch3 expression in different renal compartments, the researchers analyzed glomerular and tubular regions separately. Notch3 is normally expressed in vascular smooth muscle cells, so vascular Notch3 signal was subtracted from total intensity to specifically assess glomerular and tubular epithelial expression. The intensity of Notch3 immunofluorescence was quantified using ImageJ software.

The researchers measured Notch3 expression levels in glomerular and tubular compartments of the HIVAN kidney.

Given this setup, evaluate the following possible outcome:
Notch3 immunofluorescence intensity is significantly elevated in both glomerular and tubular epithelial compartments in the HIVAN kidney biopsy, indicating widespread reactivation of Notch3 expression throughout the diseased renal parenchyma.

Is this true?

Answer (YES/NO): YES